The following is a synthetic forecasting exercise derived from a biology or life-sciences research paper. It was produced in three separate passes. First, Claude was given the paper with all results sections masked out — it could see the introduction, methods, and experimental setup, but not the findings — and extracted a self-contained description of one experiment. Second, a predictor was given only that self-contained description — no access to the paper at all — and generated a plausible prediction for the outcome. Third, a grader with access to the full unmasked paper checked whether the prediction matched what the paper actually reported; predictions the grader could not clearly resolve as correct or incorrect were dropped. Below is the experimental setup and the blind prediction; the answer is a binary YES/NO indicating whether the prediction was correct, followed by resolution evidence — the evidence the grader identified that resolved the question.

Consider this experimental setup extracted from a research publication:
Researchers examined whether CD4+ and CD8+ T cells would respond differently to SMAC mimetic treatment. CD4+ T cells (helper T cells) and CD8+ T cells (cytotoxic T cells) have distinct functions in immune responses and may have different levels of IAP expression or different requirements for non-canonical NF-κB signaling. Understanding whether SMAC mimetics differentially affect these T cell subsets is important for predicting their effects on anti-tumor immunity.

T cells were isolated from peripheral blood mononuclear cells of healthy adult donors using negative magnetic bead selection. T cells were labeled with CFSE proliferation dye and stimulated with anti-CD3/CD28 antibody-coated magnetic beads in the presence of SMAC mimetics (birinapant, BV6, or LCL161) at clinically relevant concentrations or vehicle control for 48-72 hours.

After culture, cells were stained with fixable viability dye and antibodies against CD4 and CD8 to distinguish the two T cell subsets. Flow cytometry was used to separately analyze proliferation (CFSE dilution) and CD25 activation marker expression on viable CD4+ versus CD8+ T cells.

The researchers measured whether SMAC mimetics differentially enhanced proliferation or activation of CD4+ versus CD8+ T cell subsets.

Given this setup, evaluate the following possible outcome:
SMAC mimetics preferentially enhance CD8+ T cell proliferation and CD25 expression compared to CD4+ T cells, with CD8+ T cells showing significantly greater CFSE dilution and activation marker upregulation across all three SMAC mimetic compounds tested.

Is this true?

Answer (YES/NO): NO